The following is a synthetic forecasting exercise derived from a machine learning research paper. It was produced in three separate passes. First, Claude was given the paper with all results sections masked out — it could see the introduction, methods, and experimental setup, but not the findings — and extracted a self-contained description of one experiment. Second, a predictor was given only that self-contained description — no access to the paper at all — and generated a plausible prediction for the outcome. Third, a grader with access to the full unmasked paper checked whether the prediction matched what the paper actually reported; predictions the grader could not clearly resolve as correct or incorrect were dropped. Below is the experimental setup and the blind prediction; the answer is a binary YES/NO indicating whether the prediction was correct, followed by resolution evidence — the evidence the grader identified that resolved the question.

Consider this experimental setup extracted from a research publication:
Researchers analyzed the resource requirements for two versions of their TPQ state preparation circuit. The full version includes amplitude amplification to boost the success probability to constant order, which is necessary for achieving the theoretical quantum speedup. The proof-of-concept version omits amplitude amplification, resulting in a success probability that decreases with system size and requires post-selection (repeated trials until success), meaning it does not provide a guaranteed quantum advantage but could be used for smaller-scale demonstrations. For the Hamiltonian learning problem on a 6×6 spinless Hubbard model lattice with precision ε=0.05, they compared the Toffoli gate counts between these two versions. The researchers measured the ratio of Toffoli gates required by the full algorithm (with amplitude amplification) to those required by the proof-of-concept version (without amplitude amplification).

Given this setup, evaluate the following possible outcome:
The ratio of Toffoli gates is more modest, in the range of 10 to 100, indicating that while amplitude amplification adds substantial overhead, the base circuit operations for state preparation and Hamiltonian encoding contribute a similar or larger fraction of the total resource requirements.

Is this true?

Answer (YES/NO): NO